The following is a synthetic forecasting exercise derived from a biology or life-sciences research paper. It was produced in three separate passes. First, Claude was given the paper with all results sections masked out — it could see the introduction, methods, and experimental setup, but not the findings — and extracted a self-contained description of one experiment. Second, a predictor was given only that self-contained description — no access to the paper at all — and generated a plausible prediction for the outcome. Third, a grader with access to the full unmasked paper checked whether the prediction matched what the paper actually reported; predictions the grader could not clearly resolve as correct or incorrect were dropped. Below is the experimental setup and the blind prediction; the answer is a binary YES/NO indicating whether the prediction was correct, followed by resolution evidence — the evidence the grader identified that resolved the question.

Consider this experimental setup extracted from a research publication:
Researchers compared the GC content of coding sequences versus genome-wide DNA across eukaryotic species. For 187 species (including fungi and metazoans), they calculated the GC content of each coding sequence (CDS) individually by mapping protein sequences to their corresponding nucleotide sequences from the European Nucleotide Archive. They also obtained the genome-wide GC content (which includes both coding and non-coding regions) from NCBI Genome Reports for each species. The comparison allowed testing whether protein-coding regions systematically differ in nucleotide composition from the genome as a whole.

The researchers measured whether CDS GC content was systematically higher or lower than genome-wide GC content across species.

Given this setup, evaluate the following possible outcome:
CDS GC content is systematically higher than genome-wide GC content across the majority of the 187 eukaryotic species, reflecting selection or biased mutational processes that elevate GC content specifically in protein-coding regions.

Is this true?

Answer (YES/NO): YES